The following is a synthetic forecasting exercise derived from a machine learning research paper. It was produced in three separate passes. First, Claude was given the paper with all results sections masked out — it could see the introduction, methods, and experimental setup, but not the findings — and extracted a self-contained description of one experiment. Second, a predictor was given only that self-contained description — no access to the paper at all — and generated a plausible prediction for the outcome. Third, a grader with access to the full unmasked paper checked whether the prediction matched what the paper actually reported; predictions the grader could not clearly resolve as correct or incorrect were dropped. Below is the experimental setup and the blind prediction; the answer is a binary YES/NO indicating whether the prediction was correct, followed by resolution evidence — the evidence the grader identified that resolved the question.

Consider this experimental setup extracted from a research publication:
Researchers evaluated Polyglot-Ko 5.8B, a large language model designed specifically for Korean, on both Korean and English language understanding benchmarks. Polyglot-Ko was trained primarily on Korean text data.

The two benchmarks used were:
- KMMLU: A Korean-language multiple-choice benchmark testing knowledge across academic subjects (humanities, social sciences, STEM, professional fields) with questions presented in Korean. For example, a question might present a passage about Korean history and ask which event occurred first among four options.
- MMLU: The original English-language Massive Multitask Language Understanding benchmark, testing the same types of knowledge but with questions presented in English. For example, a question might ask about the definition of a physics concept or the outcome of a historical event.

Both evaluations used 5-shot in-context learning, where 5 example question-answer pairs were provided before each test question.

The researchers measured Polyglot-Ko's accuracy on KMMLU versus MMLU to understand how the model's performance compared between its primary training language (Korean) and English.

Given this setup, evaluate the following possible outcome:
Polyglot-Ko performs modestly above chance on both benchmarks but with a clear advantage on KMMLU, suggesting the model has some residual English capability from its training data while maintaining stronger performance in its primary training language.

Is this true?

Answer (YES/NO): NO